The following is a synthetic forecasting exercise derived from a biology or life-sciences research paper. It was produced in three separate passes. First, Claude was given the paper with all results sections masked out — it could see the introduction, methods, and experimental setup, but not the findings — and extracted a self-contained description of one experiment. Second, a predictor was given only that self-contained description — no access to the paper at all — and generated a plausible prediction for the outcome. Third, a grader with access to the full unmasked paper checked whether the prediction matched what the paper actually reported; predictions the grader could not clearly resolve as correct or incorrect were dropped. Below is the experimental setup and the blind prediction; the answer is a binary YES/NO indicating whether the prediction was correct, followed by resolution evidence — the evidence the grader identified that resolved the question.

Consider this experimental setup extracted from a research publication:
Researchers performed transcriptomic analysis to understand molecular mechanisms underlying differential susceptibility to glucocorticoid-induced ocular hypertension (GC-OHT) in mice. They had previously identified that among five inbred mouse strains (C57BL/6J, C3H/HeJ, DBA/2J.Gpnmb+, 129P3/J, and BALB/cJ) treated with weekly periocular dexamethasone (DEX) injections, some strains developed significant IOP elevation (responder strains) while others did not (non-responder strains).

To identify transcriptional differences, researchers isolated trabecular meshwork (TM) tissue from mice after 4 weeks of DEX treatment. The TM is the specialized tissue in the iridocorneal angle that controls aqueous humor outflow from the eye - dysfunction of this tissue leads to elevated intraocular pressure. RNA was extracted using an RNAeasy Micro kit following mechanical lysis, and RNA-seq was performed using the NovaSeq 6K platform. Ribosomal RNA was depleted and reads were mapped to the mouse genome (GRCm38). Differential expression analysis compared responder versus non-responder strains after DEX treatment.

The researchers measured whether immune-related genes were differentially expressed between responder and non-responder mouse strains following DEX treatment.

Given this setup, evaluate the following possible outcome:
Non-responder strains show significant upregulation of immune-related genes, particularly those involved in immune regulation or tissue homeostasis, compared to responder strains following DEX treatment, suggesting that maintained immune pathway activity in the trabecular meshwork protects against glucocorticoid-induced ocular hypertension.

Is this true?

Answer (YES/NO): NO